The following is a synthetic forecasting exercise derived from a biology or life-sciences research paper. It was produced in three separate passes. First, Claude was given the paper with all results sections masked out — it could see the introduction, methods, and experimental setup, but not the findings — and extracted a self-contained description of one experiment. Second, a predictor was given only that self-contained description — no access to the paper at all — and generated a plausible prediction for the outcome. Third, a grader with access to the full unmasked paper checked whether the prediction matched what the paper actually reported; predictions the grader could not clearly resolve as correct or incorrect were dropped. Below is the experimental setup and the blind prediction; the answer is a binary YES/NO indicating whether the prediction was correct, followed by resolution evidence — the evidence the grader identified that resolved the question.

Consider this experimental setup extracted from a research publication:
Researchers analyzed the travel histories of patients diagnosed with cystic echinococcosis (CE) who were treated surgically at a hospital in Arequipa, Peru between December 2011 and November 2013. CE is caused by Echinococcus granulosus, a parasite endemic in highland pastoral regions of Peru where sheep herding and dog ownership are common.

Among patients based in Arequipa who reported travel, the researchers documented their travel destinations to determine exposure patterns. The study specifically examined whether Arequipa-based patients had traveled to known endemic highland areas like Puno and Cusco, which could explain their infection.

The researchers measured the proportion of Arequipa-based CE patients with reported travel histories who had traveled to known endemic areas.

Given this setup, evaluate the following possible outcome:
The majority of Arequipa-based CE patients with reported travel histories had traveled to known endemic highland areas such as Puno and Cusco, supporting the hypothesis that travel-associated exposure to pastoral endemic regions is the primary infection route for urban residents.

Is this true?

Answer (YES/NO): NO